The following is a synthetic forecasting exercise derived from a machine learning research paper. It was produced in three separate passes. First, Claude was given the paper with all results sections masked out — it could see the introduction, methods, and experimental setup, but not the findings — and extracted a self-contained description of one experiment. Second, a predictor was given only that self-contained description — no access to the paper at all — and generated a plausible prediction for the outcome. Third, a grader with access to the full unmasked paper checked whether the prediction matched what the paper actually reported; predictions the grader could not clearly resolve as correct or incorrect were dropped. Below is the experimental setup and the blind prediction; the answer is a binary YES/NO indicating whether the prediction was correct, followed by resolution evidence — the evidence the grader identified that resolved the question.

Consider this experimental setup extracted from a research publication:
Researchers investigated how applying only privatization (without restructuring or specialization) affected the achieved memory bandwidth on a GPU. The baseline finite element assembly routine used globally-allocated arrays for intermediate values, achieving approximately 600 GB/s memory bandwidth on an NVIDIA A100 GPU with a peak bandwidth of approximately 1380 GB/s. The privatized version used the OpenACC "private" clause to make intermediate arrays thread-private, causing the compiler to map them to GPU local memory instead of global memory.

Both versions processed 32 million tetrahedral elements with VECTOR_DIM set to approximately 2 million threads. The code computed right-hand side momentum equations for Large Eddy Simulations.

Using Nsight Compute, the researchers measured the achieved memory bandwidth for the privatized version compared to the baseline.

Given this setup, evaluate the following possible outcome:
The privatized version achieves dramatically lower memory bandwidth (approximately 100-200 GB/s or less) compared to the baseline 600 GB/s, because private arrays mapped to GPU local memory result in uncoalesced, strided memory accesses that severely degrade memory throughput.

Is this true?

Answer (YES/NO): NO